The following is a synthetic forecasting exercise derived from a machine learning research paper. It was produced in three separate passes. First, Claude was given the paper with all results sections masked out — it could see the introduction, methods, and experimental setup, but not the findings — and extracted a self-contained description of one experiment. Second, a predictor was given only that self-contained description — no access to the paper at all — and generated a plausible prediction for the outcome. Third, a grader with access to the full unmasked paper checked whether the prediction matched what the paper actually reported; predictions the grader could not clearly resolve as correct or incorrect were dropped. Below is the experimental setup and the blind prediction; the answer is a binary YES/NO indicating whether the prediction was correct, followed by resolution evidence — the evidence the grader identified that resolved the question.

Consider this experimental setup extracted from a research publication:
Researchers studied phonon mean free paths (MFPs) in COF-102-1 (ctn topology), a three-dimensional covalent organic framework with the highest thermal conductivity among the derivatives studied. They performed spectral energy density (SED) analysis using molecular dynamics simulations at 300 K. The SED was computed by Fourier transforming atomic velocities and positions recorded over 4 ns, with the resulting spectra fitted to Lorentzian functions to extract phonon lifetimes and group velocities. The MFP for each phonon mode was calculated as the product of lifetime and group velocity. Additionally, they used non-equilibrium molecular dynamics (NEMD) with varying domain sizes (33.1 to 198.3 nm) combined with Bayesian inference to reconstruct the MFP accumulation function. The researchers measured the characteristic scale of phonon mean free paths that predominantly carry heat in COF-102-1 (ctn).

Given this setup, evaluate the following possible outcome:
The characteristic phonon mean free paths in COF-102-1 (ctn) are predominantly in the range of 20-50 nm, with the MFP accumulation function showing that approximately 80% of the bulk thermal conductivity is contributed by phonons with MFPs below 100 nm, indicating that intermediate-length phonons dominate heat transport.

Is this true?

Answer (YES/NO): NO